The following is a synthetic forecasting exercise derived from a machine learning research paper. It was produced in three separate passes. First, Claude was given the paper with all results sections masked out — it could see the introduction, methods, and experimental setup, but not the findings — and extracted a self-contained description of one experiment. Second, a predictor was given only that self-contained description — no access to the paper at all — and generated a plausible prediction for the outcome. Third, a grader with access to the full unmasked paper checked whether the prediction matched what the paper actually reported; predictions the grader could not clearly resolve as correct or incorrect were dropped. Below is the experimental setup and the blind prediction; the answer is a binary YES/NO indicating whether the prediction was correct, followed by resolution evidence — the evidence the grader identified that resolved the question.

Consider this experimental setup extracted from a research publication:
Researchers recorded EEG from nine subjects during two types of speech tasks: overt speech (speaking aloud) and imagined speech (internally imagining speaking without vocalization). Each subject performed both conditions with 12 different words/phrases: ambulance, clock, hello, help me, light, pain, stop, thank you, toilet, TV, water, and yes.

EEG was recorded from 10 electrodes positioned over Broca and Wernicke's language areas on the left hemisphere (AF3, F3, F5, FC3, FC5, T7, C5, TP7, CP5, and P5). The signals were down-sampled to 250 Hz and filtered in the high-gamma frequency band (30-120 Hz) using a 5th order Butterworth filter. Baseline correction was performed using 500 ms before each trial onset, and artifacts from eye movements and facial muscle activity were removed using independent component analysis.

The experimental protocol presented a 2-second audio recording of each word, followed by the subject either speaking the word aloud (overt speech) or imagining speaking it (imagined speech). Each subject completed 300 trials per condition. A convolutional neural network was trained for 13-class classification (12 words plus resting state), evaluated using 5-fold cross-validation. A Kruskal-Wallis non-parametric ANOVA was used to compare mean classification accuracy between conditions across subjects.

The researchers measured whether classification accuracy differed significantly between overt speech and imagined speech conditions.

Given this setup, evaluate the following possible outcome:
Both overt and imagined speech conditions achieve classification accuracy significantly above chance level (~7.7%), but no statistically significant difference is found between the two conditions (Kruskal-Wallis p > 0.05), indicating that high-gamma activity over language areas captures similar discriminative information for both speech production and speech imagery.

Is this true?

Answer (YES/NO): NO